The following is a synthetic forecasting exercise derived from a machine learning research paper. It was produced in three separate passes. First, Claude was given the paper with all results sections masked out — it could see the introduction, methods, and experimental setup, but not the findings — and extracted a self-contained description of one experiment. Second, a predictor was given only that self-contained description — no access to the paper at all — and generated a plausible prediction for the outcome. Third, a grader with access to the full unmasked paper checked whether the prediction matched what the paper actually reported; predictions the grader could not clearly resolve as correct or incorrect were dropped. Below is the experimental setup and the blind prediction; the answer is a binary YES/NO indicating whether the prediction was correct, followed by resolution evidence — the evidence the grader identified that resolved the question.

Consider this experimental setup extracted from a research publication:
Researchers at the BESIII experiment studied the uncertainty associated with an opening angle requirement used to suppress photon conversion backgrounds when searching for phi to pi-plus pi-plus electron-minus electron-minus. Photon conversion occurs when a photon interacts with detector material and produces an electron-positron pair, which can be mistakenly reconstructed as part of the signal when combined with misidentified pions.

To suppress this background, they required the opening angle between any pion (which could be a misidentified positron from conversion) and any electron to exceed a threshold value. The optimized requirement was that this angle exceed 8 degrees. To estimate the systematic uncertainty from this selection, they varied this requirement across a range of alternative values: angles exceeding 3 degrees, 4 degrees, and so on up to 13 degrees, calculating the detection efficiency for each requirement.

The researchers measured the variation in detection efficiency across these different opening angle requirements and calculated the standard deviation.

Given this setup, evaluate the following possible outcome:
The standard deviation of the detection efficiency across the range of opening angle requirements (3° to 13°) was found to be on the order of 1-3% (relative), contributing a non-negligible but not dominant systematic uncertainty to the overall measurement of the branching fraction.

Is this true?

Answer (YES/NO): NO